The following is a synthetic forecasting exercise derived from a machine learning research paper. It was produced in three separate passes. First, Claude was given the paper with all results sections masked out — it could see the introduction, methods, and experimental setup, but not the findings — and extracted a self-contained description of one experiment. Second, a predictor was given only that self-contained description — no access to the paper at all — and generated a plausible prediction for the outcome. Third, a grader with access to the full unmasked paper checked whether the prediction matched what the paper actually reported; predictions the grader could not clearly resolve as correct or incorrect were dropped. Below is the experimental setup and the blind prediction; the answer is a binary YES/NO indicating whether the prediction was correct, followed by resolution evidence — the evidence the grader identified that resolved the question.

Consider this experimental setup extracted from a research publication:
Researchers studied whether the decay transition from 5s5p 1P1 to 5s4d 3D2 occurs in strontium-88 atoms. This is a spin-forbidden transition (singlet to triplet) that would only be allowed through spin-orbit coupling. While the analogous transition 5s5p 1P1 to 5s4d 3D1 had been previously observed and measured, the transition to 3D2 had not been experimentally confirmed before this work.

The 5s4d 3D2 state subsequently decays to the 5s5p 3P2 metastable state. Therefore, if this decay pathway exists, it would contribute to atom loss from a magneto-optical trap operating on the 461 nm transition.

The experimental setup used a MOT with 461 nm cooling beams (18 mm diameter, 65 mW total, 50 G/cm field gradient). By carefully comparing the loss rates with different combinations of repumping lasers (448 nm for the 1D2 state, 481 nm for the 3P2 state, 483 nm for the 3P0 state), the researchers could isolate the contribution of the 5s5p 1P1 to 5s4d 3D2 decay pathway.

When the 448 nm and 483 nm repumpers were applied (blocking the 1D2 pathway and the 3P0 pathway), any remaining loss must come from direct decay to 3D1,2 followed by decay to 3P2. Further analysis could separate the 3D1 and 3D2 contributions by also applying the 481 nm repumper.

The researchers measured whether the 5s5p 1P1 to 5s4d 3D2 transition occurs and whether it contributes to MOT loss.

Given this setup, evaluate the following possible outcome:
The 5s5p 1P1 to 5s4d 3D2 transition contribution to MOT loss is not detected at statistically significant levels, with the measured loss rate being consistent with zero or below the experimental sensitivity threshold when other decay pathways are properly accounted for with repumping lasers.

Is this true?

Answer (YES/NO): NO